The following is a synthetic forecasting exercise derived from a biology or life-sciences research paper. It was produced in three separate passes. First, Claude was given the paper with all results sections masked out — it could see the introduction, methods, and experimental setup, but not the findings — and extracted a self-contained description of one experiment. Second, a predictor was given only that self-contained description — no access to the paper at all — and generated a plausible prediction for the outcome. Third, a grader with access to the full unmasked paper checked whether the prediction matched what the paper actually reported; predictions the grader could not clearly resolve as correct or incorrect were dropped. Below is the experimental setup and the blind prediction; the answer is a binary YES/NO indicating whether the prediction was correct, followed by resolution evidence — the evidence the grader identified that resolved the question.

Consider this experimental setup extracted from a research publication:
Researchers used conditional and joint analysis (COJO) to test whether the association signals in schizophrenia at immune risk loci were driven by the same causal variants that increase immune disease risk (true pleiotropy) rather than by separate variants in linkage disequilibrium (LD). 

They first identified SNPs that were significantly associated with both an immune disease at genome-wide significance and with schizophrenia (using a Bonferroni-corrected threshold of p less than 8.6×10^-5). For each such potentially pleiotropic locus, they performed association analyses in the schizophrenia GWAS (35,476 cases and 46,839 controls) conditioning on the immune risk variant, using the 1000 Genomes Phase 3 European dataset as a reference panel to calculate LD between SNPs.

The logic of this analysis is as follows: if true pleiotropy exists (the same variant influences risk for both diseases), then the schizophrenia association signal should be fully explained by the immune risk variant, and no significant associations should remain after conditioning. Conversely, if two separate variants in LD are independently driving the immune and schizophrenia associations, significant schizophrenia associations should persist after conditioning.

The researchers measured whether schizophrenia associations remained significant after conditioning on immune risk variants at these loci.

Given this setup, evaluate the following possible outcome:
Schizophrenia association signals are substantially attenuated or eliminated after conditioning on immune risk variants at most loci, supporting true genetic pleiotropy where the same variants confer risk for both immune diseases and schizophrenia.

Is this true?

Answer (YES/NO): YES